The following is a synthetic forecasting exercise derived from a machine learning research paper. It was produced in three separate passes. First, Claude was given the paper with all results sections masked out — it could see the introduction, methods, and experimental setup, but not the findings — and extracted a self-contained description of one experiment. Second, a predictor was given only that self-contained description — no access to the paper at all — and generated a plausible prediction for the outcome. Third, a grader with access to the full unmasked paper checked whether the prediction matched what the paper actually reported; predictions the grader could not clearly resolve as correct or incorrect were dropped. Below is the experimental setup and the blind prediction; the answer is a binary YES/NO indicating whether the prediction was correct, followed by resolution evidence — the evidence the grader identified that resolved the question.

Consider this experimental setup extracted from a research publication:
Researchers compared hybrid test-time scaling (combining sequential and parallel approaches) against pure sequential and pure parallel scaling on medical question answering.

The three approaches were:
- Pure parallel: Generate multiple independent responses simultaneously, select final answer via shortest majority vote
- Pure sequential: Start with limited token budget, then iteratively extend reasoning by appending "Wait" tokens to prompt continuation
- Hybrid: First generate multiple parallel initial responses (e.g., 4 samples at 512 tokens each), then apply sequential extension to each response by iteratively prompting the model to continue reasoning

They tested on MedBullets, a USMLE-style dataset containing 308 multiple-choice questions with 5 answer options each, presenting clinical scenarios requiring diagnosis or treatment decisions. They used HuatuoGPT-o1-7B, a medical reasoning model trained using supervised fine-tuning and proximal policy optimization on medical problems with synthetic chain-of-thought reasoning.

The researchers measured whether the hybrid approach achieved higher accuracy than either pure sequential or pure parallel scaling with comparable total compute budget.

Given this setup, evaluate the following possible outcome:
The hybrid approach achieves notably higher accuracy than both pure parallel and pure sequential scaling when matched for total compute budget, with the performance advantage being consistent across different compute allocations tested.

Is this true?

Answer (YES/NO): NO